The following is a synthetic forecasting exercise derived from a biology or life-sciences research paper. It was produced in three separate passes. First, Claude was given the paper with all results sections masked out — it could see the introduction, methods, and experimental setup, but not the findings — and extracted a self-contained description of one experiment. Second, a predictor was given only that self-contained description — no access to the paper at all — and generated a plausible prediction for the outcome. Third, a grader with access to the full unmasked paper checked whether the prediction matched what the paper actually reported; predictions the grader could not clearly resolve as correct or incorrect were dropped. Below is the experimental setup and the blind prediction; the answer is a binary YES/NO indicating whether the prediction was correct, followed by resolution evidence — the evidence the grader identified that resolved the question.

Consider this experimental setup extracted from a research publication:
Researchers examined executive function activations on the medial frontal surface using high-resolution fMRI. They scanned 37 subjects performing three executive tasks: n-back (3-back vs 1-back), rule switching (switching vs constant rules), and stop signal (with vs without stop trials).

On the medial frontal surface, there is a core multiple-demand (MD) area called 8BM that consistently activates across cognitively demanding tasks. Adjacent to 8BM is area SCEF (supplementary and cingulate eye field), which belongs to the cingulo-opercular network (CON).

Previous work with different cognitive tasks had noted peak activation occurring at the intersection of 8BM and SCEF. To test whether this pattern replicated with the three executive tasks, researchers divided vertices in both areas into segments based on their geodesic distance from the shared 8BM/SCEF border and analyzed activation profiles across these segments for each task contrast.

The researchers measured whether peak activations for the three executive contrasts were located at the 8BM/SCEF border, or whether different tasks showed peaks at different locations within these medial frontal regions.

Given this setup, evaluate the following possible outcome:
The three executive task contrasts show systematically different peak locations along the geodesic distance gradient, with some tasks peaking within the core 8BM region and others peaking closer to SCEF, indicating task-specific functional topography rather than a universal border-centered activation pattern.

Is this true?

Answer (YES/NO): NO